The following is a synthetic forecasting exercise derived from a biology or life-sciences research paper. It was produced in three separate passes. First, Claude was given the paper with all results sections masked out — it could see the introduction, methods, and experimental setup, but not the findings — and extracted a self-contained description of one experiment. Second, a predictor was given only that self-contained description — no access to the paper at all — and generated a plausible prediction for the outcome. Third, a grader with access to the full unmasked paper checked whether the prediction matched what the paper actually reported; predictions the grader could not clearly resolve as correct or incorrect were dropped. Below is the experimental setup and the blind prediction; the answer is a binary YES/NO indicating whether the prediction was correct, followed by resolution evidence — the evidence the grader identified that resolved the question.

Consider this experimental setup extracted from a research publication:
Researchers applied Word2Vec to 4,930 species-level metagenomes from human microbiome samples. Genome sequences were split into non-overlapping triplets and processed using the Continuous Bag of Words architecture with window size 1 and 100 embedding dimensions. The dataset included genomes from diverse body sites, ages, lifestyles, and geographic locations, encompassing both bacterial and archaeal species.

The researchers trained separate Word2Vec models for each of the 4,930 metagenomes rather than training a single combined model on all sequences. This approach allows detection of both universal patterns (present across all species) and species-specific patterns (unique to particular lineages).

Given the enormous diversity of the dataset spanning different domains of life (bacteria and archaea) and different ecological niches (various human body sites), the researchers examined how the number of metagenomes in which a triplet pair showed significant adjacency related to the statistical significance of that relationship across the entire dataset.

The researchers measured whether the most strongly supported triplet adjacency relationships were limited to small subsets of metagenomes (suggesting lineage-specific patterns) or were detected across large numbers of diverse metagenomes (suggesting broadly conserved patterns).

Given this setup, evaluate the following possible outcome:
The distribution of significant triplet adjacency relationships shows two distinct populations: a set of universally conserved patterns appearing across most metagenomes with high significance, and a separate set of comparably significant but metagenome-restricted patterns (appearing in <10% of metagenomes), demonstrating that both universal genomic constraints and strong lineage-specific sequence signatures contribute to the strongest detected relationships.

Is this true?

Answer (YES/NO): NO